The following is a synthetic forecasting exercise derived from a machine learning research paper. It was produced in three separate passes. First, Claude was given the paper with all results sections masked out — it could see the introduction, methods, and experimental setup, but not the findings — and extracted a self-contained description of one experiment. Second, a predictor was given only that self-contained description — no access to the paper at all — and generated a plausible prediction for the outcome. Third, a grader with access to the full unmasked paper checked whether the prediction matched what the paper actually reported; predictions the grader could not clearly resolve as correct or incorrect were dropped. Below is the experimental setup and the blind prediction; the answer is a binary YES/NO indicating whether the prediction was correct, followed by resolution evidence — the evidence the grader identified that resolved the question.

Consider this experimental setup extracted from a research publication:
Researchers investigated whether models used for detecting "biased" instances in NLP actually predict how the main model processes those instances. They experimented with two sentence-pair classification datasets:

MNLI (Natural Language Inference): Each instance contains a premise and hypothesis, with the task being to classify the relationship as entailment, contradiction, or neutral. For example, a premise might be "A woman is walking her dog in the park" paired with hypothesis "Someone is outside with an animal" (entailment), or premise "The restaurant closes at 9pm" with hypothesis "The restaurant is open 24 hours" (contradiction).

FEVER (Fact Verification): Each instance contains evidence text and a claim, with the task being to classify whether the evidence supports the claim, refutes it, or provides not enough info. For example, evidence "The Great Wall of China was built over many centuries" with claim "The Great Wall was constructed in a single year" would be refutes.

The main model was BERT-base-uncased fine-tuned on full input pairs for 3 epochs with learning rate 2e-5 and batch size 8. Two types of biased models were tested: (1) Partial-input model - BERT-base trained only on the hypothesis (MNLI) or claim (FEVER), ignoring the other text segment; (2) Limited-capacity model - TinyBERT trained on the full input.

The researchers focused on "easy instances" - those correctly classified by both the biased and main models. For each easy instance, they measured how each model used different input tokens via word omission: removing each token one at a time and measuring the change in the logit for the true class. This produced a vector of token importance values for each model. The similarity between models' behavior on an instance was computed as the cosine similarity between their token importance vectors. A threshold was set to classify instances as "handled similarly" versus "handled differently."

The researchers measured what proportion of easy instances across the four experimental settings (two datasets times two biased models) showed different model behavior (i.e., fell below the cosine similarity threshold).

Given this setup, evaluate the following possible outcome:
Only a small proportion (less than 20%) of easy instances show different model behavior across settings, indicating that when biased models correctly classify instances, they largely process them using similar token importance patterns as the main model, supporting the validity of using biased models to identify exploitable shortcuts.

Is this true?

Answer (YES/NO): NO